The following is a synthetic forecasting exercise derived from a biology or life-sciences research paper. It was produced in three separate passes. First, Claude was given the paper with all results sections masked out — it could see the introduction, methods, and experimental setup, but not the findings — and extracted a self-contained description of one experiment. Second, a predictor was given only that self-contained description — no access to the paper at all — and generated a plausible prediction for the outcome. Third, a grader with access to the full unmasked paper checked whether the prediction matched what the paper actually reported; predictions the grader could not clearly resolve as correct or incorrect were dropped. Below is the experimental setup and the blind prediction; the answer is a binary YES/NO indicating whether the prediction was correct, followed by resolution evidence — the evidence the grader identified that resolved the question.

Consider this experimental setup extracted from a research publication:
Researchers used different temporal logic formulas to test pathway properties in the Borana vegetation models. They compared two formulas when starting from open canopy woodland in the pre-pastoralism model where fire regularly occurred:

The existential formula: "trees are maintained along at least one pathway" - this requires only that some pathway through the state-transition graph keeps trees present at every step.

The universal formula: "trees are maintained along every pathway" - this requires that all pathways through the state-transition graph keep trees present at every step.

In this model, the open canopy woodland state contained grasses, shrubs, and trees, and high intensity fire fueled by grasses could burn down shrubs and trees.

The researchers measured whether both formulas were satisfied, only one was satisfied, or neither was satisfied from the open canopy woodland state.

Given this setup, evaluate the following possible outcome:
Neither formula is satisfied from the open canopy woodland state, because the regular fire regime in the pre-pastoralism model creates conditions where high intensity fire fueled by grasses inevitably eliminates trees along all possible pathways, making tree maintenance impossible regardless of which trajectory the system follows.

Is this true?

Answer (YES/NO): NO